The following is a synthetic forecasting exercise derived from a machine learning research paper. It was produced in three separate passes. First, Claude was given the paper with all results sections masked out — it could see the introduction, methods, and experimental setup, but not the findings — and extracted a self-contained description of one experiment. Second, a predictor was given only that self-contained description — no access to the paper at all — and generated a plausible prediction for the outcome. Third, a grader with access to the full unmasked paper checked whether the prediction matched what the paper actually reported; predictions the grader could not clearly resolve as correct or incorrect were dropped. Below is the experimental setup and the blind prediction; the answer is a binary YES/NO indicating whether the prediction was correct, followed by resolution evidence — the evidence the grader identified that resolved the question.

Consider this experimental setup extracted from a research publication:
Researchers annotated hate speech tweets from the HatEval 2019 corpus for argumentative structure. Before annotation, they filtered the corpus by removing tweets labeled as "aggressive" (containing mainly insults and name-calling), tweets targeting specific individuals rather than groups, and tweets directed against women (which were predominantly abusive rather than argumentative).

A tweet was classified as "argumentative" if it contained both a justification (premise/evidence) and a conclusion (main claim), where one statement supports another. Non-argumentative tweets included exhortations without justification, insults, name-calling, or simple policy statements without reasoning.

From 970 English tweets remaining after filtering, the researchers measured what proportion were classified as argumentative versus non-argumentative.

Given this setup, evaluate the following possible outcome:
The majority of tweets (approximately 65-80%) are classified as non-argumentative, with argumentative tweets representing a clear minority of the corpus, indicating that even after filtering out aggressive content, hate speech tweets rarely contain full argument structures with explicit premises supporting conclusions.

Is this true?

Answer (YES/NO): NO